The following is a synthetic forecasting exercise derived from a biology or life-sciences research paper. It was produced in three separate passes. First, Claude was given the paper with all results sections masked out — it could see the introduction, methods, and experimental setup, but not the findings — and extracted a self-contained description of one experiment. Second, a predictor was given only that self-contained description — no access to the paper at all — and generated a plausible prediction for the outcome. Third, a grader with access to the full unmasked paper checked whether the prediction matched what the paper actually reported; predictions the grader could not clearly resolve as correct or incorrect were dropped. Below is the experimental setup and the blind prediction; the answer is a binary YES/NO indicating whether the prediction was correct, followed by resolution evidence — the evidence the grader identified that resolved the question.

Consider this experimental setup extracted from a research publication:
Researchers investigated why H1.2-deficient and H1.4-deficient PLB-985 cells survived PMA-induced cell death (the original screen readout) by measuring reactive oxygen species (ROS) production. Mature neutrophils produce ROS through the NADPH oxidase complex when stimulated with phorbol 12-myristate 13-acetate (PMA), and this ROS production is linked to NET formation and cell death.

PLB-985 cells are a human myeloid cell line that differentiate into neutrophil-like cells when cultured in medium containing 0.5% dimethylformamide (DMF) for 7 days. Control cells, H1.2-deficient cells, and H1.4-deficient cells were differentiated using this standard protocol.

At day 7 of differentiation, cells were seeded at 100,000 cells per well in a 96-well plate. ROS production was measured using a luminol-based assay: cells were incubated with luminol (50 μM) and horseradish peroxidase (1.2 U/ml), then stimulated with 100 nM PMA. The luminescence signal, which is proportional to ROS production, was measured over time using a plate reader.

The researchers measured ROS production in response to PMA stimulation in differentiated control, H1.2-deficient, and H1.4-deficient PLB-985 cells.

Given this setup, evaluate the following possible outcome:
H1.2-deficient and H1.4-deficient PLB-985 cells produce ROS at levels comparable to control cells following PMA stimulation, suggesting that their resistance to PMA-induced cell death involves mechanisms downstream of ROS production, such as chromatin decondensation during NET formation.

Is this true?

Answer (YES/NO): NO